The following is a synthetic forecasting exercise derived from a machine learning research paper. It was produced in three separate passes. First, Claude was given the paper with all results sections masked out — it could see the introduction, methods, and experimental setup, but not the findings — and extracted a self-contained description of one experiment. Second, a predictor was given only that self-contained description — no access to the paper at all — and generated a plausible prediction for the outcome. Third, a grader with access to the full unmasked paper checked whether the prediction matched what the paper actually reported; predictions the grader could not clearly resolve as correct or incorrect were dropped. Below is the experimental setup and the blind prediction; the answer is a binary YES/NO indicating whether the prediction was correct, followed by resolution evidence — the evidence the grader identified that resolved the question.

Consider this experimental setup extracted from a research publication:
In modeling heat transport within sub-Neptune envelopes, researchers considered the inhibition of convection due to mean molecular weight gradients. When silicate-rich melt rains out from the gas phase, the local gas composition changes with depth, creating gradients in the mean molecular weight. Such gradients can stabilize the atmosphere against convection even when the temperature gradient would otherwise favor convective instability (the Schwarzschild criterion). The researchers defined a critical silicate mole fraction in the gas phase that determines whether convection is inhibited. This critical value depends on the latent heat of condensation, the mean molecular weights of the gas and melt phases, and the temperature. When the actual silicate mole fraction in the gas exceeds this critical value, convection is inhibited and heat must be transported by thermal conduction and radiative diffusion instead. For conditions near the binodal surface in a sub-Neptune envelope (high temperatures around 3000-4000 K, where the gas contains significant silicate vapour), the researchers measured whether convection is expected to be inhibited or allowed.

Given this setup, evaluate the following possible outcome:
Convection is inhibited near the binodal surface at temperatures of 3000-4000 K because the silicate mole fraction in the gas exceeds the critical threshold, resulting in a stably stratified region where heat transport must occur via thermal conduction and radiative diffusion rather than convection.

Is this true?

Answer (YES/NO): NO